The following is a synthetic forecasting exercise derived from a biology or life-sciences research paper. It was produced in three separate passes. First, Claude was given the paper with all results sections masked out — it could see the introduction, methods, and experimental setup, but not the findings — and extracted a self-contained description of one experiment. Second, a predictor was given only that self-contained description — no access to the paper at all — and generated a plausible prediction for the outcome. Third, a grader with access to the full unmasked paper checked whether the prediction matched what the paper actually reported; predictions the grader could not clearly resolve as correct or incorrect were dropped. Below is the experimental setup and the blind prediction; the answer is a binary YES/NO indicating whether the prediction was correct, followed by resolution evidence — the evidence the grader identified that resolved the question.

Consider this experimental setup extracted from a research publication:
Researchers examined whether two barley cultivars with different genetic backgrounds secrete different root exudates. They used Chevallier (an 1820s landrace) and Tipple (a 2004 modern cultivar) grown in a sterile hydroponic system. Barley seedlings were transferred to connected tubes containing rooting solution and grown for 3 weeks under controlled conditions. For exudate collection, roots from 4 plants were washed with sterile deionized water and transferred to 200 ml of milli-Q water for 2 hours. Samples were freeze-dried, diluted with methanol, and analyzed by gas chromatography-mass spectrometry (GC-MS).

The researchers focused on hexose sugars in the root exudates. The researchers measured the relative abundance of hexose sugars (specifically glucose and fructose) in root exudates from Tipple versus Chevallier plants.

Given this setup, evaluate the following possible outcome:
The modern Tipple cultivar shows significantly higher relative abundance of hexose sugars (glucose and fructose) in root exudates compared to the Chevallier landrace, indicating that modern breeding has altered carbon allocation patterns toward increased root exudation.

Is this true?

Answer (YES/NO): YES